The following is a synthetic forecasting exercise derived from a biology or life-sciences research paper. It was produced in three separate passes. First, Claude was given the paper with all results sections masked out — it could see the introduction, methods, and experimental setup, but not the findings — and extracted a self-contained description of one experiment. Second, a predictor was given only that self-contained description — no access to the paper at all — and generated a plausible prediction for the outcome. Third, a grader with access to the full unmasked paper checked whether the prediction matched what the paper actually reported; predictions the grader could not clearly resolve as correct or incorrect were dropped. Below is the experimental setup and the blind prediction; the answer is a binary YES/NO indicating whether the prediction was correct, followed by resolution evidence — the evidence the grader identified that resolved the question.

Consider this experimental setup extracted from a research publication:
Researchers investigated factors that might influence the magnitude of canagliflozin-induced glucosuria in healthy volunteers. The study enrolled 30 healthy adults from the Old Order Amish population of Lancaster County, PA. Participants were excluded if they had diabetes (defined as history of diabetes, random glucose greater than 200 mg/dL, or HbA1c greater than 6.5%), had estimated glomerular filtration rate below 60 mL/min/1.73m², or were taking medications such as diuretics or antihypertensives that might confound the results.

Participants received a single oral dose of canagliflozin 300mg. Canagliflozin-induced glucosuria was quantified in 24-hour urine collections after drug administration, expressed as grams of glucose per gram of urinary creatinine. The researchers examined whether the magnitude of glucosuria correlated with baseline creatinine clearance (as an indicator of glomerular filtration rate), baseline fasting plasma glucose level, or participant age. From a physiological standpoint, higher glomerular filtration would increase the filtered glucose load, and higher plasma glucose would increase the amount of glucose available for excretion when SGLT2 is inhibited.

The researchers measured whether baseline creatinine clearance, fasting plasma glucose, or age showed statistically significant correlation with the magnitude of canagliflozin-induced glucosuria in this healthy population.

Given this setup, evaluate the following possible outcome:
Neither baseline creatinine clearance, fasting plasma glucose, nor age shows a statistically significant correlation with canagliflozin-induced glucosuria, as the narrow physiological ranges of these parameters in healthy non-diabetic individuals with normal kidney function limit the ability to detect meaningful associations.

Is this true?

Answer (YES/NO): YES